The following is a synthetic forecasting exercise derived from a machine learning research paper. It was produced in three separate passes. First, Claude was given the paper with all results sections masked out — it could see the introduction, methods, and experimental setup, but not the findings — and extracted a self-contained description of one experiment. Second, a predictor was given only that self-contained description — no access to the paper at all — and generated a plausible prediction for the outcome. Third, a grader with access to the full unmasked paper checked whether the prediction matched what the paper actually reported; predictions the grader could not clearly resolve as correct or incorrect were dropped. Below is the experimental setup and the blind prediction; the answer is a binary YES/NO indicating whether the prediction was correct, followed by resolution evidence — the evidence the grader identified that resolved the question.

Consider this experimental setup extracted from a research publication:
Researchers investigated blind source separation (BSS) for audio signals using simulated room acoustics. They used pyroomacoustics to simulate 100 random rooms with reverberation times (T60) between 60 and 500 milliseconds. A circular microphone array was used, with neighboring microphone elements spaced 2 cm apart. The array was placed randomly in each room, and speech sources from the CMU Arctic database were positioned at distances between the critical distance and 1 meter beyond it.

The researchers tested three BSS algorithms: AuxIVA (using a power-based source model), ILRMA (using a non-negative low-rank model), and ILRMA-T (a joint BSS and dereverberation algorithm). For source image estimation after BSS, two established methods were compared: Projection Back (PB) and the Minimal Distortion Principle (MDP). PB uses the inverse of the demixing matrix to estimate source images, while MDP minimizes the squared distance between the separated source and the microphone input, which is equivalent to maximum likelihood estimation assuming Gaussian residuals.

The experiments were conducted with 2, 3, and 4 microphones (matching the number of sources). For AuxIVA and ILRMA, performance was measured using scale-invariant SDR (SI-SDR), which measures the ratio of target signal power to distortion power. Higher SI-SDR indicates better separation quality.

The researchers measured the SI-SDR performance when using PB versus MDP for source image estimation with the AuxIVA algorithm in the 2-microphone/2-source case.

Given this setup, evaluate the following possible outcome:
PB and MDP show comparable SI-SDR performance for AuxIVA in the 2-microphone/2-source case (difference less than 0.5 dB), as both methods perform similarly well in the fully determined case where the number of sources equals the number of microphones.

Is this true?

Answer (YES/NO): YES